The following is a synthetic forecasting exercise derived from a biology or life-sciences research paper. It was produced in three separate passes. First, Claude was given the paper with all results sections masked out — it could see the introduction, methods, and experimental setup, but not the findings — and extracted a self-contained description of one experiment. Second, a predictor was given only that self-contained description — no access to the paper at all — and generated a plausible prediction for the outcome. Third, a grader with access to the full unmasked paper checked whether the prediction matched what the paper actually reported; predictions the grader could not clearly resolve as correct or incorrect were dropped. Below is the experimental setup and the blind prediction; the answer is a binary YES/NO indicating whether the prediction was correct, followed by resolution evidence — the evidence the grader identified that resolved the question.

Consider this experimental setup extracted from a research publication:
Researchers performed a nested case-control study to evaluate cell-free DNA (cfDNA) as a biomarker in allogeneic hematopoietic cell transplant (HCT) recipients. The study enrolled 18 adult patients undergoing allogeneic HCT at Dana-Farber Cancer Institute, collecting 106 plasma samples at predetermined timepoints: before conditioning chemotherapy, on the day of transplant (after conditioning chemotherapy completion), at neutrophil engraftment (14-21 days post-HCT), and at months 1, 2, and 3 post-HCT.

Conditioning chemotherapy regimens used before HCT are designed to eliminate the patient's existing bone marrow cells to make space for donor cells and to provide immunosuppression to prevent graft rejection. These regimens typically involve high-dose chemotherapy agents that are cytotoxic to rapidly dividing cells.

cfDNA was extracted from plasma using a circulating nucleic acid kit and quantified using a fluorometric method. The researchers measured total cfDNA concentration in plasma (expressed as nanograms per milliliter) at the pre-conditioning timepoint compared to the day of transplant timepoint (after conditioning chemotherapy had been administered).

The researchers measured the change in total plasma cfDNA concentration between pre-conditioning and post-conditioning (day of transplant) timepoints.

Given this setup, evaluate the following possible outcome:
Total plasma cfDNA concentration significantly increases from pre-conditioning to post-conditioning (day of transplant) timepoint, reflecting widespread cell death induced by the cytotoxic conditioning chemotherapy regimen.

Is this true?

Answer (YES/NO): NO